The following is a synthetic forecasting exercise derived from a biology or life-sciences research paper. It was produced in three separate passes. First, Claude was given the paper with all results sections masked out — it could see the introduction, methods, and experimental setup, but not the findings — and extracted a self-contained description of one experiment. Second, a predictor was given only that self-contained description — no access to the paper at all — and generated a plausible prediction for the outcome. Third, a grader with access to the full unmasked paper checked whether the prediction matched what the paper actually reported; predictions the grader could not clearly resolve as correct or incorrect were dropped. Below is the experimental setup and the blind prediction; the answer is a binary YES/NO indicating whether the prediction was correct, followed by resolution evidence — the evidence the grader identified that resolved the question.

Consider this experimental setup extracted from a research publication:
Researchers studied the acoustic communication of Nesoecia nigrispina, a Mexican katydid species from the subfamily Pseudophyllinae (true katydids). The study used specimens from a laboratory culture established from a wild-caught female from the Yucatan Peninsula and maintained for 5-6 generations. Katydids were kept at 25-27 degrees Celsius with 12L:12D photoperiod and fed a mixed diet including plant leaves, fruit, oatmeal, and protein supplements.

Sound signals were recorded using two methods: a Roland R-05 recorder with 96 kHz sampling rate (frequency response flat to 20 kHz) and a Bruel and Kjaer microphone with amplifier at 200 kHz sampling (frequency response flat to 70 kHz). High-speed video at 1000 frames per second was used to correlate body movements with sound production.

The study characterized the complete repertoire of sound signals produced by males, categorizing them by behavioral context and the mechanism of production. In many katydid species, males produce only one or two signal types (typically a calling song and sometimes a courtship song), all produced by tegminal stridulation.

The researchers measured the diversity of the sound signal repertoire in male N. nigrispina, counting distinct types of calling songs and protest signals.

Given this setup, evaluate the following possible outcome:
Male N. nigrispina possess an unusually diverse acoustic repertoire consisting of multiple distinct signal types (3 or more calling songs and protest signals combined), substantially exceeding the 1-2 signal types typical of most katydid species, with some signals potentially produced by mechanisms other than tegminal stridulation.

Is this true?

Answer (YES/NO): YES